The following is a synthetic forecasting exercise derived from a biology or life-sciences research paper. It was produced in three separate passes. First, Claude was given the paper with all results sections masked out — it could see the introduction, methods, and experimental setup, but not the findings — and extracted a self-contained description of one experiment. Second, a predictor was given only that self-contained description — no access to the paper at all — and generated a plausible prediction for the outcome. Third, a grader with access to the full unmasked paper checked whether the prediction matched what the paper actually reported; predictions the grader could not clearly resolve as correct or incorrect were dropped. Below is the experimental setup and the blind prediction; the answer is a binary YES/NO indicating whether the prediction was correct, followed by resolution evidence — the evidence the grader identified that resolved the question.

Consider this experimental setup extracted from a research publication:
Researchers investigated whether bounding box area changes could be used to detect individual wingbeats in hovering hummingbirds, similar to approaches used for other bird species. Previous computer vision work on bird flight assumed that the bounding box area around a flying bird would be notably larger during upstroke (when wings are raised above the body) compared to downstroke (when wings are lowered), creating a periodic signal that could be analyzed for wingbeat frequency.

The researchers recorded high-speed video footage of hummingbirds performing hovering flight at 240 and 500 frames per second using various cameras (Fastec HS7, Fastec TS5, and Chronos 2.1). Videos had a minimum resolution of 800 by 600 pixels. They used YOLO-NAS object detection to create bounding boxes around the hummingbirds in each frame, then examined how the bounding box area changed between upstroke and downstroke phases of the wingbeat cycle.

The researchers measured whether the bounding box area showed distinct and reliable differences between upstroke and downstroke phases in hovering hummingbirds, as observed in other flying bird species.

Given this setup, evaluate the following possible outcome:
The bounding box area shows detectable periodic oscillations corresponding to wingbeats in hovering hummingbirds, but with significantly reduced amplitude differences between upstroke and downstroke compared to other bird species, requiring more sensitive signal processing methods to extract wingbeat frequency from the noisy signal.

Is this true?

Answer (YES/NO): NO